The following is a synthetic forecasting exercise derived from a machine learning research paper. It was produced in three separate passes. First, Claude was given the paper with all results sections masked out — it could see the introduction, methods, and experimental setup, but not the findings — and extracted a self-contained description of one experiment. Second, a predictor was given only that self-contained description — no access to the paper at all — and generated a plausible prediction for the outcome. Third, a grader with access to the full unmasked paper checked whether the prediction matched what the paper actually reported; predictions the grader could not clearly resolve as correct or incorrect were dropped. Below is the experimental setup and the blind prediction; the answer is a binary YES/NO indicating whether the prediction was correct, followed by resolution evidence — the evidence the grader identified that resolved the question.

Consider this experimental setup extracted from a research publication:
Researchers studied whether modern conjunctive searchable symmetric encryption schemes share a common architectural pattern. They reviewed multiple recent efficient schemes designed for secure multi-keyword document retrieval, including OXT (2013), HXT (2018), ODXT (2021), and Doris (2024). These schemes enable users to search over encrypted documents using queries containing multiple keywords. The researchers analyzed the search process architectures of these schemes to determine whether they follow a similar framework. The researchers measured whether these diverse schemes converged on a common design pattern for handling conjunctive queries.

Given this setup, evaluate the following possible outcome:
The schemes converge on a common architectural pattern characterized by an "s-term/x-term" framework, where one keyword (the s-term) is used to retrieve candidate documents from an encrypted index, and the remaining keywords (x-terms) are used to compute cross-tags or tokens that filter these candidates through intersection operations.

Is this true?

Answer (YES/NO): YES